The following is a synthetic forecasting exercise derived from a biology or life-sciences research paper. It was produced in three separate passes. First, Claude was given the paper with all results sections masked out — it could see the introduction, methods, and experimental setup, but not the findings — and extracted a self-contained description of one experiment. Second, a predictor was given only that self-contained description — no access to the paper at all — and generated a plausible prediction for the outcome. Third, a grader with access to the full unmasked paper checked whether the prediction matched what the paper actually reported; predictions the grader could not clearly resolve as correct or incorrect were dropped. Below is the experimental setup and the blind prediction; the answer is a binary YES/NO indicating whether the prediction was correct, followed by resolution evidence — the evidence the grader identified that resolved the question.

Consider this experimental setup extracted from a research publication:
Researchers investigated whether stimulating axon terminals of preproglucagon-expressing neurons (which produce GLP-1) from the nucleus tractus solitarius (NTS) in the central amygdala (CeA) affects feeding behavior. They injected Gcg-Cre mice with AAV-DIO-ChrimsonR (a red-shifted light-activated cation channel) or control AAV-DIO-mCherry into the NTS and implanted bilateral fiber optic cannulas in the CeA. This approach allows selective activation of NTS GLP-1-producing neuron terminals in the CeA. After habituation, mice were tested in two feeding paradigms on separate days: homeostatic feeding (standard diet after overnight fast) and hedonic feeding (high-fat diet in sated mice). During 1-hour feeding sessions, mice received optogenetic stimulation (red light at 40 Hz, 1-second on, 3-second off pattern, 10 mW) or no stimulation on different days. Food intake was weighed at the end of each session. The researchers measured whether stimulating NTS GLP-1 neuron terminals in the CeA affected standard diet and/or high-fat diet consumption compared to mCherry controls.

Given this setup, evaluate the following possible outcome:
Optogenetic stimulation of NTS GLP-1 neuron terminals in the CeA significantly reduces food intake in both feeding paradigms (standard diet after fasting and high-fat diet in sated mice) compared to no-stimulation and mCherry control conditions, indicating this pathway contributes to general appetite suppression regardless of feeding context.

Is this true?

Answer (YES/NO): NO